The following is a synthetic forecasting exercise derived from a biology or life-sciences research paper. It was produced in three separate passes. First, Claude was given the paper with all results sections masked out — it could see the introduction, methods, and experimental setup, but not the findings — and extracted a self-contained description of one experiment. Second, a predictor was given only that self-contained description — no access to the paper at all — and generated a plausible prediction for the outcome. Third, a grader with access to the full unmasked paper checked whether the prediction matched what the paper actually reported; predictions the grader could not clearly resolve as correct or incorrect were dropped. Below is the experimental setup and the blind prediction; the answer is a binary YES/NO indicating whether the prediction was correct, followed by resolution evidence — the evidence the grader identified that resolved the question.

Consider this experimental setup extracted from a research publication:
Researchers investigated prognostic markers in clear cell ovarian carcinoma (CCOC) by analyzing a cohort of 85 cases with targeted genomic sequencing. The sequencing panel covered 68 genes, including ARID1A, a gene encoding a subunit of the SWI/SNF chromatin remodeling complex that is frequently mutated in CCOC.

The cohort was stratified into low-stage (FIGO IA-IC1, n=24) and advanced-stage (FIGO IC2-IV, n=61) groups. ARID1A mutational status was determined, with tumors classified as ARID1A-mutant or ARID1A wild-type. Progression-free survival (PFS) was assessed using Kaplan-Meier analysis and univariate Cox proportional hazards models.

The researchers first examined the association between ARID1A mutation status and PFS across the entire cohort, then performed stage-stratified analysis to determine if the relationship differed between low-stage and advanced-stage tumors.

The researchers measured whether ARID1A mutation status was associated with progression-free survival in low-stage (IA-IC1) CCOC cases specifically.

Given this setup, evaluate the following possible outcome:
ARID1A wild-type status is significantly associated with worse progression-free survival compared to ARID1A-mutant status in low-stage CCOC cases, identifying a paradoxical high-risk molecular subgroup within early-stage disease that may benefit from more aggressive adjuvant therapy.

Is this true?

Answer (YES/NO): NO